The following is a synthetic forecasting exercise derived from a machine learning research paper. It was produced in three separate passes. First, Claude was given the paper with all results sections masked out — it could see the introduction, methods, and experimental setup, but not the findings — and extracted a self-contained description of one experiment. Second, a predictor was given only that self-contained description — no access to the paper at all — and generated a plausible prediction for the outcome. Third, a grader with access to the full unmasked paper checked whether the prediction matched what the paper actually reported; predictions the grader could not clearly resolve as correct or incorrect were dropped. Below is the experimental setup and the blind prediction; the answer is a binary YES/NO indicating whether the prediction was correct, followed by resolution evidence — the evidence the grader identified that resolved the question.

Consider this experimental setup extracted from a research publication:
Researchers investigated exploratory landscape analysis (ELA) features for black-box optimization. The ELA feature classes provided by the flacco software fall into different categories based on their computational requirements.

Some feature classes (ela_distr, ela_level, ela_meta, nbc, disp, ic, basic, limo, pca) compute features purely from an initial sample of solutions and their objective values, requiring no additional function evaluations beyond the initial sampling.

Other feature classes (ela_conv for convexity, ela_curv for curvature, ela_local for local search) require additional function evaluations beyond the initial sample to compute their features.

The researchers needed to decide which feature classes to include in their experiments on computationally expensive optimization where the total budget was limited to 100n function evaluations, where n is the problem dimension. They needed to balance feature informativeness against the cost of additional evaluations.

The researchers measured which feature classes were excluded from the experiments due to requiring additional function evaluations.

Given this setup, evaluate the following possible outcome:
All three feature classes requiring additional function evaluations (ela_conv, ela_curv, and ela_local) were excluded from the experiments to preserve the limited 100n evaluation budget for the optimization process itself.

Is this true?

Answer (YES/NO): YES